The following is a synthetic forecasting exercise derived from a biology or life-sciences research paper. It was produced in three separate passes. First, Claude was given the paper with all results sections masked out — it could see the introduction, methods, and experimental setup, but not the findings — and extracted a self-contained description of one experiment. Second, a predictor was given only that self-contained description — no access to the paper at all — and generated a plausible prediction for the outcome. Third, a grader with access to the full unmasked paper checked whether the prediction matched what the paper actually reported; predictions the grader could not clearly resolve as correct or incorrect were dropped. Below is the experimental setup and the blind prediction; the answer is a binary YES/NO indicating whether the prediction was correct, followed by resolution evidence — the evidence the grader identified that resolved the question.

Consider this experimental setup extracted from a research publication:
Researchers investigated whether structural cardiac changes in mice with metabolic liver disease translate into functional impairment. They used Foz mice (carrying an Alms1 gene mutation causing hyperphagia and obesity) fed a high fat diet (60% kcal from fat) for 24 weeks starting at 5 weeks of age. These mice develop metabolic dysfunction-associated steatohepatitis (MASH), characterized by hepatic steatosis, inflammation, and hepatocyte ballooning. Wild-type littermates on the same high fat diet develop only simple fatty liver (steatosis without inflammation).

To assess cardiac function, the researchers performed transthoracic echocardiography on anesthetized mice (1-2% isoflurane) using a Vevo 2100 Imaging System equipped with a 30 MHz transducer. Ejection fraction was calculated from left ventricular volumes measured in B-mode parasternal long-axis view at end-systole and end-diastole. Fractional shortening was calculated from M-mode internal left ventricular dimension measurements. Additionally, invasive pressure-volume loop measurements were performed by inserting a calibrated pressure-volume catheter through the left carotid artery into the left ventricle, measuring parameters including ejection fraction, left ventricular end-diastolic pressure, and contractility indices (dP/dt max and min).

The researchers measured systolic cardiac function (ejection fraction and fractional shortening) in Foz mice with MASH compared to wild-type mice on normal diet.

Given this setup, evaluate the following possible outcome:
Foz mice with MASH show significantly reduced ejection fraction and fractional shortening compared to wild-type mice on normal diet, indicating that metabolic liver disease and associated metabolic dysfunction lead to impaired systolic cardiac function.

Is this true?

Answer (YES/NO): NO